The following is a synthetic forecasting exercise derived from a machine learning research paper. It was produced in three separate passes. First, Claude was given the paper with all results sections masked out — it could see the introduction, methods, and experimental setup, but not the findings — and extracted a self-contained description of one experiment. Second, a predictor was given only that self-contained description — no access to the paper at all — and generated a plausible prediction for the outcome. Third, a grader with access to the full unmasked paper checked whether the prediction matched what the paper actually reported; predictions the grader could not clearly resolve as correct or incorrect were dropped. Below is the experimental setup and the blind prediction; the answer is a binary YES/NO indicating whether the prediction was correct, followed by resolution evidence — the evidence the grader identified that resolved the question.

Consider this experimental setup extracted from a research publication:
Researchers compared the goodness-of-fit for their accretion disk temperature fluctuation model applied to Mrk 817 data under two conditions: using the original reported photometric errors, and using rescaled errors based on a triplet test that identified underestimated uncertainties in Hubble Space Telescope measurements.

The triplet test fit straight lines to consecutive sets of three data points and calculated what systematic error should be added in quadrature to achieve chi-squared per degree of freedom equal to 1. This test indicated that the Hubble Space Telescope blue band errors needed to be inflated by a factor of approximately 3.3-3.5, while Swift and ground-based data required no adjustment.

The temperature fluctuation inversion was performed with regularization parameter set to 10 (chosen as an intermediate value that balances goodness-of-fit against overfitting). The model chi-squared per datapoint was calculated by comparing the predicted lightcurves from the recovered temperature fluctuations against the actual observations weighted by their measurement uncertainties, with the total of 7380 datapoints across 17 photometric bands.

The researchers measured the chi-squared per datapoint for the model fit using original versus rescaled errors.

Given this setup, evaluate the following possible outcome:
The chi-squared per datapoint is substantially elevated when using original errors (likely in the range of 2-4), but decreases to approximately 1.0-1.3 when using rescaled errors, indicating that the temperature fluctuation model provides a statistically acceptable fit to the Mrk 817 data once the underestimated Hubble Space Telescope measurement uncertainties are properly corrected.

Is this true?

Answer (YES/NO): NO